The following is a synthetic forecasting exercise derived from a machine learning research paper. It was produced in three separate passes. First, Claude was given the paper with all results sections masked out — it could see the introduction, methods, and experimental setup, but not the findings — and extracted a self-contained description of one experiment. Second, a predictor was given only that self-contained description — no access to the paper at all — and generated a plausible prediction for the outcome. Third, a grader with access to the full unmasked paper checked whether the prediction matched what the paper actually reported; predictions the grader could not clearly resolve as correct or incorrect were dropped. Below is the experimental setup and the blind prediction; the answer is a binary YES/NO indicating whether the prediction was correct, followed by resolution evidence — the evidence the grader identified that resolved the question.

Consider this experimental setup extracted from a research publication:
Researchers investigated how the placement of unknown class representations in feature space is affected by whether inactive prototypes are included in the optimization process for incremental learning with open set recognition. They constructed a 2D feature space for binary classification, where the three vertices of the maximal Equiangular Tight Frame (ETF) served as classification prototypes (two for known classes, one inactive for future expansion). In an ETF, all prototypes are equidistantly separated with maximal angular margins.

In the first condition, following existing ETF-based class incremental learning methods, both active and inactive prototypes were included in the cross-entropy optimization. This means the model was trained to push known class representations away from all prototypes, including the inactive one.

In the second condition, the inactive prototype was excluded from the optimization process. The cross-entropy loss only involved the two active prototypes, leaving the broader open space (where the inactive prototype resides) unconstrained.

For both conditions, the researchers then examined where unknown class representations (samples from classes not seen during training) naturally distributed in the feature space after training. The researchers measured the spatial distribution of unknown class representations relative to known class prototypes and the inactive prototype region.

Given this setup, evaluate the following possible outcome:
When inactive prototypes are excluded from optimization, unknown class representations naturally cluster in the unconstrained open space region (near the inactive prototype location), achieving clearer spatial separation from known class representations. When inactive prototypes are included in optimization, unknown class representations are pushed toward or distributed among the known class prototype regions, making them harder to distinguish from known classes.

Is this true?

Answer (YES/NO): YES